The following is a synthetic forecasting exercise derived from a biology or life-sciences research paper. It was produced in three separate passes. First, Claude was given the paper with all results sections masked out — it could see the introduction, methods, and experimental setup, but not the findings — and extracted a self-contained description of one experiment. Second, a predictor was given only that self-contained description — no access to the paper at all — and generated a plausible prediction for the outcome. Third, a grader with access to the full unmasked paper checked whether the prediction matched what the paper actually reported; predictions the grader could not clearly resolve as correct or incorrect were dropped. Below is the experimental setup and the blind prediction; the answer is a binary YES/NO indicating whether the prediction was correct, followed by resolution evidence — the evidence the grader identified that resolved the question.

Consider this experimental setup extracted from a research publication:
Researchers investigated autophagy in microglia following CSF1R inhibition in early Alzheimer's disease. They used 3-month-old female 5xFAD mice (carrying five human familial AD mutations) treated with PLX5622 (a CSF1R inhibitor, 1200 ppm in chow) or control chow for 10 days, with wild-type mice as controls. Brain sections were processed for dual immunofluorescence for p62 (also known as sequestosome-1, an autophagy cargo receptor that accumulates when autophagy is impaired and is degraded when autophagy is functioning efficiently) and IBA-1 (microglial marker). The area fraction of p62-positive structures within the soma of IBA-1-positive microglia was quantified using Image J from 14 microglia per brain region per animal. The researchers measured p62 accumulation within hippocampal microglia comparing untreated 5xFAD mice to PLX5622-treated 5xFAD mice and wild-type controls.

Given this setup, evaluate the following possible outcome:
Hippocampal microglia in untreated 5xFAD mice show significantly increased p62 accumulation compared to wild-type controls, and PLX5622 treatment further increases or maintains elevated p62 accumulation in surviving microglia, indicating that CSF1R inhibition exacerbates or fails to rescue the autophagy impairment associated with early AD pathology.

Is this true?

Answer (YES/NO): NO